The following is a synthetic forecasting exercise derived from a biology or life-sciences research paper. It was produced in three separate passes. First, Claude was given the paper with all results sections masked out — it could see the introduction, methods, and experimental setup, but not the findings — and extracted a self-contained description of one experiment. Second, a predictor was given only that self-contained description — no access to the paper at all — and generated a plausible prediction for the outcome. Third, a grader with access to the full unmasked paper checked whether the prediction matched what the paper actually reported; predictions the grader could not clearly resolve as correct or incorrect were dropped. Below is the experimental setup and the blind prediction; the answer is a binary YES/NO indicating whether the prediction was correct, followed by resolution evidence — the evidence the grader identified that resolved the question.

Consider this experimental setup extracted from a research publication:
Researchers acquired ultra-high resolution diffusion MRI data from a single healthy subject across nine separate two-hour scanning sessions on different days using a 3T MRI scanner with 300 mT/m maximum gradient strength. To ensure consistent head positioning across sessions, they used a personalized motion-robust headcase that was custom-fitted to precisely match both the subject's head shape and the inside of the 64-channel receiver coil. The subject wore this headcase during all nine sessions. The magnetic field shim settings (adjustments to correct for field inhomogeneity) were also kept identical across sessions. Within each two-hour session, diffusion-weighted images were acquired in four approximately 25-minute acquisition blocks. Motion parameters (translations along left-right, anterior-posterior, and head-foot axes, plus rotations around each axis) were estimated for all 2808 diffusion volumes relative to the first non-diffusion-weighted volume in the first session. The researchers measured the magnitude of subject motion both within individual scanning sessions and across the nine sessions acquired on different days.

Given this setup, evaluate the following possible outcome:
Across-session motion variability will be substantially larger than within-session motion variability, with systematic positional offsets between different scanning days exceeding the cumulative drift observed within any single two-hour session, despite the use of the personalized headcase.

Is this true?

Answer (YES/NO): NO